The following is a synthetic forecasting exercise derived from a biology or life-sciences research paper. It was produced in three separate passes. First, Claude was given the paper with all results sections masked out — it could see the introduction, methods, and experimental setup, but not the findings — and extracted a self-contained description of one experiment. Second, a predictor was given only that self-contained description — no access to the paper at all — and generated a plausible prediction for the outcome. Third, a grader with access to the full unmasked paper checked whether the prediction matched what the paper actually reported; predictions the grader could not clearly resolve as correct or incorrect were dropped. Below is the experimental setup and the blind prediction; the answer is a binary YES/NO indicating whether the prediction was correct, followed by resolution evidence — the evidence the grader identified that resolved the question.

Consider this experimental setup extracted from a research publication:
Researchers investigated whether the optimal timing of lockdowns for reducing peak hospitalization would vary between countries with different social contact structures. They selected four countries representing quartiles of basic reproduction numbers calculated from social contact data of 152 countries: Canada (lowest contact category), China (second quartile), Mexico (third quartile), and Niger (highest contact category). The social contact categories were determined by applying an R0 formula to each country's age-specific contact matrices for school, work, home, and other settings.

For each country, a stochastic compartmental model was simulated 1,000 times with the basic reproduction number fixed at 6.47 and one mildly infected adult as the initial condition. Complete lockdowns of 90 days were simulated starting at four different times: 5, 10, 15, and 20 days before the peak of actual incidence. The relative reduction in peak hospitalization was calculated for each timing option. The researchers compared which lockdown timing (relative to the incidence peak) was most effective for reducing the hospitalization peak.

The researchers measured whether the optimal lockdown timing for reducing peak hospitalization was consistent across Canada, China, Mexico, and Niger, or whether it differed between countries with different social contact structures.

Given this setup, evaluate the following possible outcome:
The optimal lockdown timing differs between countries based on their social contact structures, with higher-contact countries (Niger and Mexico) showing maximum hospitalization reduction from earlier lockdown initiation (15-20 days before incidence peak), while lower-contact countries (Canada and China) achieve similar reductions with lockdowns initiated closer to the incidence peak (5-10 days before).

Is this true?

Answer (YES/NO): NO